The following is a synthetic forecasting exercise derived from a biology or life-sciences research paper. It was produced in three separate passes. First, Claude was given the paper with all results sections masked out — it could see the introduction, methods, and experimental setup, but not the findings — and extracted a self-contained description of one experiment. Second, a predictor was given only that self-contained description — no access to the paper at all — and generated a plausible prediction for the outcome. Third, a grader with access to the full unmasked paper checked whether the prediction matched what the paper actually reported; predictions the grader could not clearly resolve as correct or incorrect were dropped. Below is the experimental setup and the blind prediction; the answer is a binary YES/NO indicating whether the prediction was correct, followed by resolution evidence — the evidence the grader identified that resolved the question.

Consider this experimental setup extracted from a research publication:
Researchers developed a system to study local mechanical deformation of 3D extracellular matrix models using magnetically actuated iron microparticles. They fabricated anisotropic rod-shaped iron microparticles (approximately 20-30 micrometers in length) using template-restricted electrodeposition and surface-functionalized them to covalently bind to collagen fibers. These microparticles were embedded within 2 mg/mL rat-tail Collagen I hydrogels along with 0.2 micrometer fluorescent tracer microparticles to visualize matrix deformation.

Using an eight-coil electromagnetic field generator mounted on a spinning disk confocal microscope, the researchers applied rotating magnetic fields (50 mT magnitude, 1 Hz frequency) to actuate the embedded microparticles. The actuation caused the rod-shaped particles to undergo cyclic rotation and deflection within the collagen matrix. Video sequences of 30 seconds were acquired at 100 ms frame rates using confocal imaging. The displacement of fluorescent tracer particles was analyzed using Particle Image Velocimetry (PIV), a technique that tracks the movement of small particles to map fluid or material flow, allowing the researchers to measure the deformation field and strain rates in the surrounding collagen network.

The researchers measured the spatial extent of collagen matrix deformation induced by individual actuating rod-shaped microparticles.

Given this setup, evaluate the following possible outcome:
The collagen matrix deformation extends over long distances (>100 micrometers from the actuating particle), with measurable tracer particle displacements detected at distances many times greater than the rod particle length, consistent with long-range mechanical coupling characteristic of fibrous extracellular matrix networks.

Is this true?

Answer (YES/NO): YES